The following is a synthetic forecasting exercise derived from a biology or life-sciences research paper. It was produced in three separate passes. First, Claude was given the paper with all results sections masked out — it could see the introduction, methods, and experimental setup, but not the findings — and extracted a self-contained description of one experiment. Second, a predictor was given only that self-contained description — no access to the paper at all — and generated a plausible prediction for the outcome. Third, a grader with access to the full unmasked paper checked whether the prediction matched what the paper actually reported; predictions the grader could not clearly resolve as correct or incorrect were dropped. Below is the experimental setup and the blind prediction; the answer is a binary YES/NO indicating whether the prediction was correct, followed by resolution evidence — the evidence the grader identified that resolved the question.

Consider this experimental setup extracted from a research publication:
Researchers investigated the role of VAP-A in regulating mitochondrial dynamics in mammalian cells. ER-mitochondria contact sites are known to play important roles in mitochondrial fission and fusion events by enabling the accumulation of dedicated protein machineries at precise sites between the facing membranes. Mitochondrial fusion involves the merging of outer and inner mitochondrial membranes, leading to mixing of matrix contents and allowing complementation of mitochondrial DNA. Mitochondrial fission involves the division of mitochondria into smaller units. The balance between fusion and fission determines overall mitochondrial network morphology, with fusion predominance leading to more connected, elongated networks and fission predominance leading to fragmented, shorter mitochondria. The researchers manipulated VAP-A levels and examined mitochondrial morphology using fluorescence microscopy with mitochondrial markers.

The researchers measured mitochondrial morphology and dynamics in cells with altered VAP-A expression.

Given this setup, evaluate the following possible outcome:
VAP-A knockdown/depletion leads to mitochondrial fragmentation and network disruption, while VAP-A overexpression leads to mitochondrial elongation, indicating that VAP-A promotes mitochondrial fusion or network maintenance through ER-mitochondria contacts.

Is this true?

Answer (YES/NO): YES